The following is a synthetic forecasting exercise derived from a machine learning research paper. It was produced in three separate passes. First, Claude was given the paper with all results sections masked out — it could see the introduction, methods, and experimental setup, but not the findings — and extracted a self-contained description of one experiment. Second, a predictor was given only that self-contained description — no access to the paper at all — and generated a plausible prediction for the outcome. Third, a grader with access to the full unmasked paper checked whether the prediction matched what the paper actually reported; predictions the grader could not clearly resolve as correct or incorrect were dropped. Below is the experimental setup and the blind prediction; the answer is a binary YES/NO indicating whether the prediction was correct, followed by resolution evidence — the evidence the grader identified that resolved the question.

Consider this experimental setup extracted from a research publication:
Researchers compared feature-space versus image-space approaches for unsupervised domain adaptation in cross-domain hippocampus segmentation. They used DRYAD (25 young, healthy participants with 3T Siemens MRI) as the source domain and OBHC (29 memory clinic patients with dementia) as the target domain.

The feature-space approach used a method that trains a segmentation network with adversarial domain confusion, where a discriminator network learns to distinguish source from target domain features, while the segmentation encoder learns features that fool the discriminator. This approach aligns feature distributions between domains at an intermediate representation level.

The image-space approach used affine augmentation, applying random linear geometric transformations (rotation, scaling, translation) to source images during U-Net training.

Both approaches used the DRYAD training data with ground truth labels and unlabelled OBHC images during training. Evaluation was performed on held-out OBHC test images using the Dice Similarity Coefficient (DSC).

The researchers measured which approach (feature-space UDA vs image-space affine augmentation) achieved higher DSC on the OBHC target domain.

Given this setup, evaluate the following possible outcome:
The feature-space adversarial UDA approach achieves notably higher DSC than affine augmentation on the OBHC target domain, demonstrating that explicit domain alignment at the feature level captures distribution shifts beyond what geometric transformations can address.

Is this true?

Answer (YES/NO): NO